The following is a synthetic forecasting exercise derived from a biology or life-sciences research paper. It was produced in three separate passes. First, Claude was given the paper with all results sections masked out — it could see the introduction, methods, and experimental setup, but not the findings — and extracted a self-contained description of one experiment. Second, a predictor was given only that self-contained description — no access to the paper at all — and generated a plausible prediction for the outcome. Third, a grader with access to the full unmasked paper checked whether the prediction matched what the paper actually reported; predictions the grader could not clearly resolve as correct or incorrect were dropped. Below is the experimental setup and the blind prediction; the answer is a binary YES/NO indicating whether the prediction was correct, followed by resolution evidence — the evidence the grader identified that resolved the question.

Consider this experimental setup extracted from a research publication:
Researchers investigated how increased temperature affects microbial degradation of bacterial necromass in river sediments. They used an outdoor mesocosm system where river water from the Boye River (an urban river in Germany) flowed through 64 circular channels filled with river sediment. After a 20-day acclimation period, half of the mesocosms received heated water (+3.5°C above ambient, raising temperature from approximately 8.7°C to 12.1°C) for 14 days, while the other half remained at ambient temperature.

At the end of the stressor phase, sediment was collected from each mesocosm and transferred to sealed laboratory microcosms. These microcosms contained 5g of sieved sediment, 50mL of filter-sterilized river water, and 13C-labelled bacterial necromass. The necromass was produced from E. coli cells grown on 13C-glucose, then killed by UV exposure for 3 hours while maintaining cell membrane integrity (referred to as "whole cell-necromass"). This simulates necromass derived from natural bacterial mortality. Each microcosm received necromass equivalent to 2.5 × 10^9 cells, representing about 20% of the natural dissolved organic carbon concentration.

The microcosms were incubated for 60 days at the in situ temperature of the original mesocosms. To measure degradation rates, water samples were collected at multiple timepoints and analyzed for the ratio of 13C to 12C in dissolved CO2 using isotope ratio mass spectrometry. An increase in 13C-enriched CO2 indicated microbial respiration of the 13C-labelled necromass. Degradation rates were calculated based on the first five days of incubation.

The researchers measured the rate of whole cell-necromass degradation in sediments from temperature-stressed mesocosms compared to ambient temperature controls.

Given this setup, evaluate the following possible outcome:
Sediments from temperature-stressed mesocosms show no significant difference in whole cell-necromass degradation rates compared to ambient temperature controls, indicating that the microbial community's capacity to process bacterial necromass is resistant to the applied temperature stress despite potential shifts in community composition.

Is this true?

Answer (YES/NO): NO